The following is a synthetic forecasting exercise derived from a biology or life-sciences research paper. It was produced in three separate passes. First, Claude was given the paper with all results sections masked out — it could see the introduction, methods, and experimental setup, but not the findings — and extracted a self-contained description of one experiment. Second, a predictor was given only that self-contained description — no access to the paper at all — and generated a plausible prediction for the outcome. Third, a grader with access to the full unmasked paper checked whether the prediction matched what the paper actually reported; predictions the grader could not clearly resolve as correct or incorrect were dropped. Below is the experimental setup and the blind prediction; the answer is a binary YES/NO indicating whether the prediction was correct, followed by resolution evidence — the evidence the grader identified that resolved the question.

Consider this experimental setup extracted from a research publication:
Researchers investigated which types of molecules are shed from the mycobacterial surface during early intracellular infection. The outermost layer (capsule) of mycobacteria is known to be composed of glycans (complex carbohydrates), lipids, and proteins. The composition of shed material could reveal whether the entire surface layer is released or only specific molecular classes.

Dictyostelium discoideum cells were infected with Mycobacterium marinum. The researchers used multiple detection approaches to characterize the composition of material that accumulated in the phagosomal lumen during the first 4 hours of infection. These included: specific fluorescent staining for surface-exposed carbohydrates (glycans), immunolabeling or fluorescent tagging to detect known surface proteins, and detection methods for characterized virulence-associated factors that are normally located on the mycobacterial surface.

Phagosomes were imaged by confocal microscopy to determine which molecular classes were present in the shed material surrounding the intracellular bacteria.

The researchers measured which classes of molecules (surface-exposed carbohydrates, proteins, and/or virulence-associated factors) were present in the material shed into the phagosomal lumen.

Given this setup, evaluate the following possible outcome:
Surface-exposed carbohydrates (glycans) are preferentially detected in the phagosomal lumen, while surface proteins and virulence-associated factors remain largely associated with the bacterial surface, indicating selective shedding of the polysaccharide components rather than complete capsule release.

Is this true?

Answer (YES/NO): NO